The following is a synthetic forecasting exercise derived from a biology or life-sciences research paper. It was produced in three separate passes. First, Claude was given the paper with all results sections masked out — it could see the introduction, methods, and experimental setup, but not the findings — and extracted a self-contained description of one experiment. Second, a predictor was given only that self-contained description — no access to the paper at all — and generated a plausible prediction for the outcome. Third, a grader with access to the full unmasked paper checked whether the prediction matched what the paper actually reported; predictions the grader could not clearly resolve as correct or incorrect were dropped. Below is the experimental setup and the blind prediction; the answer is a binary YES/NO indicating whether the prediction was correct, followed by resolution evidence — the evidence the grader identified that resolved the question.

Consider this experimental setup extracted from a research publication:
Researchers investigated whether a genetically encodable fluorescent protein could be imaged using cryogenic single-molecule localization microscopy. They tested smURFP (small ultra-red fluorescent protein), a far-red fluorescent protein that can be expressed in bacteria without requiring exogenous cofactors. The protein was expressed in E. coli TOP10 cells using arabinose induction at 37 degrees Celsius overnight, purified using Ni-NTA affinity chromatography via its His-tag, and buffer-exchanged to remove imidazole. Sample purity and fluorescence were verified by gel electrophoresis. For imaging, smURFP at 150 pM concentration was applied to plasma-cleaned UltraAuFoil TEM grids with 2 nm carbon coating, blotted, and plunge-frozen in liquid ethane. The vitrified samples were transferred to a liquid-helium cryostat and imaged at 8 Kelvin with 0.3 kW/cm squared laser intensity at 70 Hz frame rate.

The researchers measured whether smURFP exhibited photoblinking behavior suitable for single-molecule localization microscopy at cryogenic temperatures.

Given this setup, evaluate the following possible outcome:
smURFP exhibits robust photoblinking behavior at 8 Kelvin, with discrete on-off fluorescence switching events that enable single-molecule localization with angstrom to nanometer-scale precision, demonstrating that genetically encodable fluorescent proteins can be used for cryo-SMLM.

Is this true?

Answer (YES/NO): YES